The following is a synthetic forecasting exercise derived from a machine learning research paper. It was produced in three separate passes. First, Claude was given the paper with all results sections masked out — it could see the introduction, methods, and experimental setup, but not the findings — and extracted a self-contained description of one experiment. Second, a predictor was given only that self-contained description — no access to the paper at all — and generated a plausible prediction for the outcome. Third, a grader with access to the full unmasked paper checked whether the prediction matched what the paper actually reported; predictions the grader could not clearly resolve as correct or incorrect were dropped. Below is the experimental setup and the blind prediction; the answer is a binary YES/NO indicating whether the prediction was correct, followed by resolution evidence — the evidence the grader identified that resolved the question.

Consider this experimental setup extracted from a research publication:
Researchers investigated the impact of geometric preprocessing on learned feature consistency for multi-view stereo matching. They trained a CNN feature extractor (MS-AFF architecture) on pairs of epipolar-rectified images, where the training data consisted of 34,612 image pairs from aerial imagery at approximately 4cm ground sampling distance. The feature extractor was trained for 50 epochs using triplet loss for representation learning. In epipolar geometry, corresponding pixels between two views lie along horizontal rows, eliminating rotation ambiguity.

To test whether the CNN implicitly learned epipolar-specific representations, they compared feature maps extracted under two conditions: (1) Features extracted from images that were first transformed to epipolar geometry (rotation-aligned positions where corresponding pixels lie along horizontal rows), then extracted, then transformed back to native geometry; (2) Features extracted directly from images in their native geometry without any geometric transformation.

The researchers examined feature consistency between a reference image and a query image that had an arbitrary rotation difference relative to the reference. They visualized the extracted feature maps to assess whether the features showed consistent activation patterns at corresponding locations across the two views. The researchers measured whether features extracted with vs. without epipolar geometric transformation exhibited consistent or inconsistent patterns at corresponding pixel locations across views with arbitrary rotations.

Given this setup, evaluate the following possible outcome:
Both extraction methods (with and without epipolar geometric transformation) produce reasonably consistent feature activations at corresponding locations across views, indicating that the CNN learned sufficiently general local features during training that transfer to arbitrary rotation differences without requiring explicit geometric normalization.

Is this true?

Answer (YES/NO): NO